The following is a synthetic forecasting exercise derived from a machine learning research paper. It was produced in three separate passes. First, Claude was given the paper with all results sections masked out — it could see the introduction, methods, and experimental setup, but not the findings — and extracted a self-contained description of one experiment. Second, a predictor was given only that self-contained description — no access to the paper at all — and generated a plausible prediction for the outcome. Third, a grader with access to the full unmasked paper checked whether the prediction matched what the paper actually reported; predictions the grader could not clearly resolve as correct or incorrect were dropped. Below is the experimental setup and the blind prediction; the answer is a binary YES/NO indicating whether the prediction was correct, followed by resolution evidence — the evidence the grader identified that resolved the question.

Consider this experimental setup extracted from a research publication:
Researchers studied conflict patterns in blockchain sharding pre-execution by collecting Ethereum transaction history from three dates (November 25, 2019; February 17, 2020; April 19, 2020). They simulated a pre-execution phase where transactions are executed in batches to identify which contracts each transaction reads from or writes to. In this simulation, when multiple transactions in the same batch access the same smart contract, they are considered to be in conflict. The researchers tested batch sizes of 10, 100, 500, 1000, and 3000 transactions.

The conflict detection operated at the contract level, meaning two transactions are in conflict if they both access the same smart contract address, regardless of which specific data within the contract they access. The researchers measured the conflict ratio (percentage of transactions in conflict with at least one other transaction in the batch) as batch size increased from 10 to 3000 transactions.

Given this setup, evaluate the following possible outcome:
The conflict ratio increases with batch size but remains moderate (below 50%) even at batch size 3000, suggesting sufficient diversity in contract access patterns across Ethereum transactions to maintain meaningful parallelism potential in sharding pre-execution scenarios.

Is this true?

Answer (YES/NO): NO